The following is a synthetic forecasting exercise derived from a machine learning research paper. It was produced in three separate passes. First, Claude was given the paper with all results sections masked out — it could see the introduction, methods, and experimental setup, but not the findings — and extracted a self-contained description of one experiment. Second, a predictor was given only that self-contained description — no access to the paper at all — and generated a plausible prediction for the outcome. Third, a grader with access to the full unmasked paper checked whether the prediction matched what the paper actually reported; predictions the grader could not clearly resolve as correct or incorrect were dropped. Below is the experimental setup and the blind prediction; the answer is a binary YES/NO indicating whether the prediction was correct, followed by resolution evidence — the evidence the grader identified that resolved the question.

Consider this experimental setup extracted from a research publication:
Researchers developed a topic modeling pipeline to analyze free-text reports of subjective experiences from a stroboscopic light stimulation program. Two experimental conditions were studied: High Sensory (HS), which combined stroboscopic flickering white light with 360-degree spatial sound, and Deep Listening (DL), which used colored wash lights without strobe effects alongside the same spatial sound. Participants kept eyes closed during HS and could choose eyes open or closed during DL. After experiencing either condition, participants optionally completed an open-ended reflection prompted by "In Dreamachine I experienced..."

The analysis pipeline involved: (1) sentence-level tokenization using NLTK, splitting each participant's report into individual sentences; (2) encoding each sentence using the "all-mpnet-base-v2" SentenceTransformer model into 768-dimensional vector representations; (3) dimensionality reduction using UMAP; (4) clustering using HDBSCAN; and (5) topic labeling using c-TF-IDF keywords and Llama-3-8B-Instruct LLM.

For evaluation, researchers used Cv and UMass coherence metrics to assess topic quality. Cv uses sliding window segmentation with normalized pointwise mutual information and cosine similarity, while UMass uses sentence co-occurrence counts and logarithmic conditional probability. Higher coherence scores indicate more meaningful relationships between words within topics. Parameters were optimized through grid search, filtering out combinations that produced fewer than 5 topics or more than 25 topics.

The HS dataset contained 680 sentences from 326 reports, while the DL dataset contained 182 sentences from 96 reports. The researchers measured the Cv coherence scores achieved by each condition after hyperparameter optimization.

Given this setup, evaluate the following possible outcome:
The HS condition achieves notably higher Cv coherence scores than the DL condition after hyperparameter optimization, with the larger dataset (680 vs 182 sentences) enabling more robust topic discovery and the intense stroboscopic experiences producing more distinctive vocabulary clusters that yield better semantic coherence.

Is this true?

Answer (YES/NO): NO